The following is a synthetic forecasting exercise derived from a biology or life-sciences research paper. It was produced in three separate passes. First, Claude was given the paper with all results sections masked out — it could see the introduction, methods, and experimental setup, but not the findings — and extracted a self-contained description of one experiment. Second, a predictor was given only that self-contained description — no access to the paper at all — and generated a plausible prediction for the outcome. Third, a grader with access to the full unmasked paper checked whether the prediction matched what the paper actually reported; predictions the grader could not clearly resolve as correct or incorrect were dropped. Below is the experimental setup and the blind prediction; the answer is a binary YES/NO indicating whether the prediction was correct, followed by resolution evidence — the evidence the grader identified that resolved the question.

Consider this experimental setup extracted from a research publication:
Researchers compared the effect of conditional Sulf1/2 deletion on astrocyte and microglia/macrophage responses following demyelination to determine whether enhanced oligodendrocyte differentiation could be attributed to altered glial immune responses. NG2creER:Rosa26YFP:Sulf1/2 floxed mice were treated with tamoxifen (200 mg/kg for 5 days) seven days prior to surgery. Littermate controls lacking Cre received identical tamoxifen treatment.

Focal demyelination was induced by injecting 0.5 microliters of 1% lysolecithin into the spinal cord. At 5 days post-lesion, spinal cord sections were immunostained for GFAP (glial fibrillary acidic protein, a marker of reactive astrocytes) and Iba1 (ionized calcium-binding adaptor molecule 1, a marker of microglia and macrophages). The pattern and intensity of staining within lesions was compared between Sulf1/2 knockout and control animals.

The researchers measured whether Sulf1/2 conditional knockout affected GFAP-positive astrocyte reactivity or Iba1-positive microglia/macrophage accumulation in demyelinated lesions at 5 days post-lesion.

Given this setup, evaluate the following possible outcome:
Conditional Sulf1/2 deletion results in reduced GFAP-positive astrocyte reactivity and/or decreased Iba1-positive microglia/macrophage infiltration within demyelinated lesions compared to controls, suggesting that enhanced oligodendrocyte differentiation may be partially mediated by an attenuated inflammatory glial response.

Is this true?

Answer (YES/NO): NO